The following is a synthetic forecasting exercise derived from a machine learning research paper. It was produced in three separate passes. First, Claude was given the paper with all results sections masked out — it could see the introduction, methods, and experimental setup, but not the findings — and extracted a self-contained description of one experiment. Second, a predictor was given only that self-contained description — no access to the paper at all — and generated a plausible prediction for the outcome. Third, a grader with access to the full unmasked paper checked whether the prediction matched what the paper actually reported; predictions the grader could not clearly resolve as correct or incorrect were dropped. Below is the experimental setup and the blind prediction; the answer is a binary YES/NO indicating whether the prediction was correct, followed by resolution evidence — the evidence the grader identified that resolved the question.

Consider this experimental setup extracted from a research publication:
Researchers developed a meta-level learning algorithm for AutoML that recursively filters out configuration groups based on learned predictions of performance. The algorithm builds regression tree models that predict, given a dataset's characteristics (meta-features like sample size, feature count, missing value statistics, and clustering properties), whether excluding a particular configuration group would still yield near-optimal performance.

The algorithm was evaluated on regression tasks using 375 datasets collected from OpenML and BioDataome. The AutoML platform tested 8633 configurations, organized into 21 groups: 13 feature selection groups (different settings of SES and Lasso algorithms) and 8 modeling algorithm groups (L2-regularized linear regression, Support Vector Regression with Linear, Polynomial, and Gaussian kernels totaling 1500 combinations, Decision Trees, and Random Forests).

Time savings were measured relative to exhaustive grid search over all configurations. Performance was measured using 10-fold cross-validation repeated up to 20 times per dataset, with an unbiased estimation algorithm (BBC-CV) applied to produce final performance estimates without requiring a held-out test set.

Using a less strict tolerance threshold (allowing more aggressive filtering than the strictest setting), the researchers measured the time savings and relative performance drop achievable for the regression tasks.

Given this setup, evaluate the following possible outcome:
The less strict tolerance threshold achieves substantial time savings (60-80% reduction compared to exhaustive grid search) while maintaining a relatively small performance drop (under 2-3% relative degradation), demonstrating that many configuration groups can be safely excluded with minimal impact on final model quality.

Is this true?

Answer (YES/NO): NO